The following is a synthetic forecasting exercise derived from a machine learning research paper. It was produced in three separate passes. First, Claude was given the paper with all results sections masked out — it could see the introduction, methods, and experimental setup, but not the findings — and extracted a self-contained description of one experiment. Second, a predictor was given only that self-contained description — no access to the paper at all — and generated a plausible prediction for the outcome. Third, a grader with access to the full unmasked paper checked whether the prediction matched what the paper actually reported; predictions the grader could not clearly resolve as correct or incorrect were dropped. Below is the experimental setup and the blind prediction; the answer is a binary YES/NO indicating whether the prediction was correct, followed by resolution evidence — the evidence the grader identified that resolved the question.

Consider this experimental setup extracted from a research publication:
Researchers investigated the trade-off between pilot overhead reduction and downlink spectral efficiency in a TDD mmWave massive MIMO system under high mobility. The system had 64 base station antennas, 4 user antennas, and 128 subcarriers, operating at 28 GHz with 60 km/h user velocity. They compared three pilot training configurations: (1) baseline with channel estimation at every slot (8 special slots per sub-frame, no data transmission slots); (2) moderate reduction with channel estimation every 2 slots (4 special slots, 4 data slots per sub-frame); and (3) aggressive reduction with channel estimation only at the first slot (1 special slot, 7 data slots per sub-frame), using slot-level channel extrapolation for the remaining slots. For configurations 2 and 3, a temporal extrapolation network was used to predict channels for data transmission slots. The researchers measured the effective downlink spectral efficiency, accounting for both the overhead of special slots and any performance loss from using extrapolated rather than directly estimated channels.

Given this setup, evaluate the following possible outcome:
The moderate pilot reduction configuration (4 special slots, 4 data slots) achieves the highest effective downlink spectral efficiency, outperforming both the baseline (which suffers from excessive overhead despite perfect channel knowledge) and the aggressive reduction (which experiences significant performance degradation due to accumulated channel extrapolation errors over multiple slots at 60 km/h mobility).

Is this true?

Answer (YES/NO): NO